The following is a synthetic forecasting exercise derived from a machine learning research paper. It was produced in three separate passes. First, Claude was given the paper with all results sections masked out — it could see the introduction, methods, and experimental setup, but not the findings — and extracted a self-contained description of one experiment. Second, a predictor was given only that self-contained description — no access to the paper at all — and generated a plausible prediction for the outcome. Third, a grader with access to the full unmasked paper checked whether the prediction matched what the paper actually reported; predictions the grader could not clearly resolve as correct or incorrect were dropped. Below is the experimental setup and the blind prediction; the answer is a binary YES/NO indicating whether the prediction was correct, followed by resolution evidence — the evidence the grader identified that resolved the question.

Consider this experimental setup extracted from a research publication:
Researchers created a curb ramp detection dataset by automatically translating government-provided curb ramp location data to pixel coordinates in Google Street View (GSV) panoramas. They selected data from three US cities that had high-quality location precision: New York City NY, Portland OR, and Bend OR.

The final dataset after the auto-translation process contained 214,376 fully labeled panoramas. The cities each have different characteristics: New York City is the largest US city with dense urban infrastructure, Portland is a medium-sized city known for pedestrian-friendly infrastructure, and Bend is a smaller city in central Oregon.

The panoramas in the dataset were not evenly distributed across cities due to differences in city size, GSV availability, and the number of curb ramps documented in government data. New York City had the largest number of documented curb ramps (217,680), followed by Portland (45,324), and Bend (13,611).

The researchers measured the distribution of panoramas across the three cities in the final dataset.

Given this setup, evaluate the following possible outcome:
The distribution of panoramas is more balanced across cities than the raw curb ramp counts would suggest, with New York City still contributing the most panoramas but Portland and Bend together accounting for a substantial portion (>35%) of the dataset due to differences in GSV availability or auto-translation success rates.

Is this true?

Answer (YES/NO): YES